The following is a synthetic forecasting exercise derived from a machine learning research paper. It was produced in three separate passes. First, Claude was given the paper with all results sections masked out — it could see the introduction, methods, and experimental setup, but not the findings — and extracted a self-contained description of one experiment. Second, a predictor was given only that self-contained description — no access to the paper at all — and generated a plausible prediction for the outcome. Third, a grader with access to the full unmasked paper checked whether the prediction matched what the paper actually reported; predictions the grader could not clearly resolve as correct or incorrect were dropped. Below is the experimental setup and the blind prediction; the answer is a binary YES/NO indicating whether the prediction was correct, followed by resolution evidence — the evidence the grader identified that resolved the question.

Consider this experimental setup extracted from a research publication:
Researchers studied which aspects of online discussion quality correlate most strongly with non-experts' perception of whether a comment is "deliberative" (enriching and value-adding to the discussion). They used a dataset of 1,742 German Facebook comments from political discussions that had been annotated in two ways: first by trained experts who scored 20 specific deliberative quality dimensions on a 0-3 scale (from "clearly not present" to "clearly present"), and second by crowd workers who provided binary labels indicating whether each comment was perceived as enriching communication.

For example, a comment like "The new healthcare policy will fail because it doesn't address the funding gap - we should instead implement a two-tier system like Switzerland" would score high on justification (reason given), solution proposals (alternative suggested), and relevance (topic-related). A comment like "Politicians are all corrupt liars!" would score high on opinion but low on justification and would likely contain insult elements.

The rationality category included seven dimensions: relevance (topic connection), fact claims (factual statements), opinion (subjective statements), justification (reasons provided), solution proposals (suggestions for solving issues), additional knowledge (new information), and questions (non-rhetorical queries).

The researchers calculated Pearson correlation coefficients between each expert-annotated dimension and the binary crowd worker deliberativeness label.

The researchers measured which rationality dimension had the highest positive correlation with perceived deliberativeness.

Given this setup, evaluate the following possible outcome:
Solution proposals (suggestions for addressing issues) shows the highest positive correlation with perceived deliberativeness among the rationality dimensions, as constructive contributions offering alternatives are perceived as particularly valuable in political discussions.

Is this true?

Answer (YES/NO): YES